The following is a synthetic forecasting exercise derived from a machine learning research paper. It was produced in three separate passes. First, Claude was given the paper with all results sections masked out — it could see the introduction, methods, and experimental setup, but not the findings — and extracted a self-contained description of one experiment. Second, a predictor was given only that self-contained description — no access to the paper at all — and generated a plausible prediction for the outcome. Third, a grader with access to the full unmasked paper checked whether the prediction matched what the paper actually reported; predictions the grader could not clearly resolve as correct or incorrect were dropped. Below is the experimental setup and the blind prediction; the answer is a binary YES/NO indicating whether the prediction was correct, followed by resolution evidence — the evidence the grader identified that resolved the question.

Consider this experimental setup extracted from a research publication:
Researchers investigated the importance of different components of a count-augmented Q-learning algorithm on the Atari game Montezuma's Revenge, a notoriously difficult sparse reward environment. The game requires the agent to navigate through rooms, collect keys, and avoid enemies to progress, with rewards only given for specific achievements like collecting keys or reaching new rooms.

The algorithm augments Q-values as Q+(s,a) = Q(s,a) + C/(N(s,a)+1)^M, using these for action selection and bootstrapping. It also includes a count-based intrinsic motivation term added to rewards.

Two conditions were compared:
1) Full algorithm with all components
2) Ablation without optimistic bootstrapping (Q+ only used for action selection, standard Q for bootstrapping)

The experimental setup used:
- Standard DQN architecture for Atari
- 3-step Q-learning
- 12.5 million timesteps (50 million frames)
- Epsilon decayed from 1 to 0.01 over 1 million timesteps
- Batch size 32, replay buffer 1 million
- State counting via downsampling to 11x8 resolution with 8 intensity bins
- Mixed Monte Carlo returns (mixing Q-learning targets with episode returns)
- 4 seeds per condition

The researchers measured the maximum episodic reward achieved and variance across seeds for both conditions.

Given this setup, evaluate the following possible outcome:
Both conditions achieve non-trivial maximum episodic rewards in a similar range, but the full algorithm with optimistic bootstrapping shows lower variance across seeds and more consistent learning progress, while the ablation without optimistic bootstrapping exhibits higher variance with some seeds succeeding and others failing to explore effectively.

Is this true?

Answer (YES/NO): YES